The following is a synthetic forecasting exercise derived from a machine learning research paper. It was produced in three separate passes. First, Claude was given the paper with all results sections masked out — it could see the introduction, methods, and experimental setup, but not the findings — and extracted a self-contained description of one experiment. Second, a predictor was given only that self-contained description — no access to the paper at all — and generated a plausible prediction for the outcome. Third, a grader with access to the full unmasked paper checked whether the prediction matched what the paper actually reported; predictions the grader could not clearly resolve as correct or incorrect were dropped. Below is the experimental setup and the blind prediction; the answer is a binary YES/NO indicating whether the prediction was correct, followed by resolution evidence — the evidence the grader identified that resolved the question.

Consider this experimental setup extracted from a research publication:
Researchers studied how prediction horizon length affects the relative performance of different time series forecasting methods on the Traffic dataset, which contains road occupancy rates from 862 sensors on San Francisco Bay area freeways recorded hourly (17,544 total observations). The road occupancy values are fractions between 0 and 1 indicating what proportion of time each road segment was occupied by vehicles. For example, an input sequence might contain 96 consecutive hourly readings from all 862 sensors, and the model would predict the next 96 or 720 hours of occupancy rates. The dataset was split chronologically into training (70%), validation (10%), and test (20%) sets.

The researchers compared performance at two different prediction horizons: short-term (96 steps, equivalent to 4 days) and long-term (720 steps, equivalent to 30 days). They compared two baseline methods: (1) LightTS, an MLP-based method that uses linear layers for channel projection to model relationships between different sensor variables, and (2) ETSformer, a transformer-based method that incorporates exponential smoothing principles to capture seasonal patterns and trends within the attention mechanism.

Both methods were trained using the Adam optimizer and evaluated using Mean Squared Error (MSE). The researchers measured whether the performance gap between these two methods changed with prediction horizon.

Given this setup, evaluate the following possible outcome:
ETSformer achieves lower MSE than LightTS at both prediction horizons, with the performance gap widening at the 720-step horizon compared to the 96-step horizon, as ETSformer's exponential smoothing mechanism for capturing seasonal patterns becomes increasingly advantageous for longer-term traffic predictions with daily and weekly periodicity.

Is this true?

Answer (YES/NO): YES